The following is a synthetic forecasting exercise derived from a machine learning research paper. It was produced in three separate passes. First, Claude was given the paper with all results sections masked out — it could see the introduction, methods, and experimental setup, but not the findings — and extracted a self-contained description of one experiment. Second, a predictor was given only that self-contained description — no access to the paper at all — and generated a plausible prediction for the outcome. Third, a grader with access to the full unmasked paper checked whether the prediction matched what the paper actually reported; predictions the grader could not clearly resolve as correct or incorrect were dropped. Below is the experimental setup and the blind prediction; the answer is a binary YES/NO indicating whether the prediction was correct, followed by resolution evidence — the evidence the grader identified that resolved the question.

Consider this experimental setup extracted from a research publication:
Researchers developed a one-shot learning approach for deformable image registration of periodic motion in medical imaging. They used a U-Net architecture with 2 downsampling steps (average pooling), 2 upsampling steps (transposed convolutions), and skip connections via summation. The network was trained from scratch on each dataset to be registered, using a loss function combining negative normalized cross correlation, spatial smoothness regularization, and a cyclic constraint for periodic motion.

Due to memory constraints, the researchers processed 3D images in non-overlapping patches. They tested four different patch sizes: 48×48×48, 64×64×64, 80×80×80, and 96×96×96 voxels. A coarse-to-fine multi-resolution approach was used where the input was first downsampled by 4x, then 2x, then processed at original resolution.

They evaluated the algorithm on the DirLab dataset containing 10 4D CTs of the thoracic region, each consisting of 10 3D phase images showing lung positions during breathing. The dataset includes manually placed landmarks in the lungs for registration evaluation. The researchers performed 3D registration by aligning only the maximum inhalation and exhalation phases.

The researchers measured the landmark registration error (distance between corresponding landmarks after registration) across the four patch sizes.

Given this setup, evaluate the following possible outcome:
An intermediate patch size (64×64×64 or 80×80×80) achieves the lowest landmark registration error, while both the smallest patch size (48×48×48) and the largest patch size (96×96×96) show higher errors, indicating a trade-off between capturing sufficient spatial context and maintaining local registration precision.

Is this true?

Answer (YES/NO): YES